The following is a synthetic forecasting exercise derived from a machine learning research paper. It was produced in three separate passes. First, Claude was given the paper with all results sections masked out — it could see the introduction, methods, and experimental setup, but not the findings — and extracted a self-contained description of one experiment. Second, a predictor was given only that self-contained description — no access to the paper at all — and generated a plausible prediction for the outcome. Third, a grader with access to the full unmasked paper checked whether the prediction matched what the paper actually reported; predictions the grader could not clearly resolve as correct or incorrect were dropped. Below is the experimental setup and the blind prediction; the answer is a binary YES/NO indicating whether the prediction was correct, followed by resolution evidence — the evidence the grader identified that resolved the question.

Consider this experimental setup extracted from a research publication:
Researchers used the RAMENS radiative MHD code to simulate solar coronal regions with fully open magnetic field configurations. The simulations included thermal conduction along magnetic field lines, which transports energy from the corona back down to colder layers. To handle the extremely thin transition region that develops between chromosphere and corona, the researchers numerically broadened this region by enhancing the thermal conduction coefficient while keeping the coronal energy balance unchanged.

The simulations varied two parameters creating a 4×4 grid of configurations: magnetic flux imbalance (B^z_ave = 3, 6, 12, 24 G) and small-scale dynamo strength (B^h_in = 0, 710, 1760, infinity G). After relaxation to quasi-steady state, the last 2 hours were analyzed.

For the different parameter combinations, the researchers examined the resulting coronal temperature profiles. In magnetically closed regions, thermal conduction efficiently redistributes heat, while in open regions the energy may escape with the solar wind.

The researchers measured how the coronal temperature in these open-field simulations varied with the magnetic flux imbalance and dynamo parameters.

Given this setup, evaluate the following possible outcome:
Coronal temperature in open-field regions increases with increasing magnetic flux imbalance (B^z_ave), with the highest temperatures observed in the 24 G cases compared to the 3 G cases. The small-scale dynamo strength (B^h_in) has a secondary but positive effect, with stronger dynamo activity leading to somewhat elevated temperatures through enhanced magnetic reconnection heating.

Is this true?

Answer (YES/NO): NO